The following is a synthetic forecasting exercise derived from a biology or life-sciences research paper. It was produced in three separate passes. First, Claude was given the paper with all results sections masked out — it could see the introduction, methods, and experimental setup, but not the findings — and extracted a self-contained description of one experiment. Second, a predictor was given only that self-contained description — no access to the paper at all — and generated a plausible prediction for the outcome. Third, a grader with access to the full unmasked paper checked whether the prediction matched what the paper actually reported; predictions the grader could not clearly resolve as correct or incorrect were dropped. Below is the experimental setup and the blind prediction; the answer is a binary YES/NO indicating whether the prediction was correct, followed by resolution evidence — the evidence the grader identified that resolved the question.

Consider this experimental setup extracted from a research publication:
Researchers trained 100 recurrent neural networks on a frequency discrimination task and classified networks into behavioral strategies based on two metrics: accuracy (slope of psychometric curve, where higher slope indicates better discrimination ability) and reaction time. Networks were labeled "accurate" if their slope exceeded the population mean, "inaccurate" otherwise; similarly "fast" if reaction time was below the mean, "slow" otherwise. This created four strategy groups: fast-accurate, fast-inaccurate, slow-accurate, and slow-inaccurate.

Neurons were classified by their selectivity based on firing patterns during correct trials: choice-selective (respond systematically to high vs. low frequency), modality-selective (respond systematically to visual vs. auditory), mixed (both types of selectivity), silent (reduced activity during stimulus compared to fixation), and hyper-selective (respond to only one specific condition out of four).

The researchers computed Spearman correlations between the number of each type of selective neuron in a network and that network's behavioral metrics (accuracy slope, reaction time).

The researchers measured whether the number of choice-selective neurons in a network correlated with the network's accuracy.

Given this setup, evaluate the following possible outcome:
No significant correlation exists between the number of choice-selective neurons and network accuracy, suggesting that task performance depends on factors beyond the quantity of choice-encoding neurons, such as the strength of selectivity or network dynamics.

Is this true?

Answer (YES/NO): NO